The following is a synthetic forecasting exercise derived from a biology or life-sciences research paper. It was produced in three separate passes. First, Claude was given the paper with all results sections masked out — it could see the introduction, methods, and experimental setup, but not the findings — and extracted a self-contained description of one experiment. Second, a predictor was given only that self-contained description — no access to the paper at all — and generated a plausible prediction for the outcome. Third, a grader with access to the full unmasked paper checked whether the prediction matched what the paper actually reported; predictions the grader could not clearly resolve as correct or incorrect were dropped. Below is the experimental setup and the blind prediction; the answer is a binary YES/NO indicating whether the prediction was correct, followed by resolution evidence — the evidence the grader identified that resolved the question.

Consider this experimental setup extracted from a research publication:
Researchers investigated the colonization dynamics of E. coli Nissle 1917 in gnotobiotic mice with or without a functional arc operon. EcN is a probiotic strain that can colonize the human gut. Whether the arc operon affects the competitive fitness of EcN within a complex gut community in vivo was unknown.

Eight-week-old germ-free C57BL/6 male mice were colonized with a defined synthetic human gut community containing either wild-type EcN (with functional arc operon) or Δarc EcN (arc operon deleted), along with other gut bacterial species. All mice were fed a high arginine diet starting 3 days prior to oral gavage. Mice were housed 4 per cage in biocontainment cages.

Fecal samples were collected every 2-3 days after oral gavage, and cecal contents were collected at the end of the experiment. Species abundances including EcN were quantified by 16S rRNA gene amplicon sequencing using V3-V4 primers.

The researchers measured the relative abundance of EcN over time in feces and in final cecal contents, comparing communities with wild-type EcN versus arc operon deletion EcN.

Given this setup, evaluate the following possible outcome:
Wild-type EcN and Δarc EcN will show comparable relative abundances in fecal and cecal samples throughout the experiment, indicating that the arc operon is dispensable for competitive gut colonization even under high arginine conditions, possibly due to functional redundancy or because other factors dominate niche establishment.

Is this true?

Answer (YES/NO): NO